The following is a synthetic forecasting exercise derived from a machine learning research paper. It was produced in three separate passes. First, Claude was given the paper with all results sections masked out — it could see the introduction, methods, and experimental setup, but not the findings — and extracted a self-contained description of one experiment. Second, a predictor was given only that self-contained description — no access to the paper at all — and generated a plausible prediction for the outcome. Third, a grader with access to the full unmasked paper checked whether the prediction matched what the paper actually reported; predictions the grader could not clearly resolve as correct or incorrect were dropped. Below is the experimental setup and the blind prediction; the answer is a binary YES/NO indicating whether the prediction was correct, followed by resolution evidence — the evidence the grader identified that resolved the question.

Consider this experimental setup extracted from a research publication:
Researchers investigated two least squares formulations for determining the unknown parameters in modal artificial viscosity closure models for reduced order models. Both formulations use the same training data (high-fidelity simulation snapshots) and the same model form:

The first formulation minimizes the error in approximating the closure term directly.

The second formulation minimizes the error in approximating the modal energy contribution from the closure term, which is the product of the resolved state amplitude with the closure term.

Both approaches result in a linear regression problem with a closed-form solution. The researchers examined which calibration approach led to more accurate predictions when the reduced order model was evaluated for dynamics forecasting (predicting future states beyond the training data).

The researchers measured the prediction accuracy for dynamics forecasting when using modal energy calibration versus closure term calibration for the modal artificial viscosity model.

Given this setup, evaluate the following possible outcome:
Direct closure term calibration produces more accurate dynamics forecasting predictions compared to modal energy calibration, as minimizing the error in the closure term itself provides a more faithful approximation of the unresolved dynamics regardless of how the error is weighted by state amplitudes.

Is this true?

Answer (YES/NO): NO